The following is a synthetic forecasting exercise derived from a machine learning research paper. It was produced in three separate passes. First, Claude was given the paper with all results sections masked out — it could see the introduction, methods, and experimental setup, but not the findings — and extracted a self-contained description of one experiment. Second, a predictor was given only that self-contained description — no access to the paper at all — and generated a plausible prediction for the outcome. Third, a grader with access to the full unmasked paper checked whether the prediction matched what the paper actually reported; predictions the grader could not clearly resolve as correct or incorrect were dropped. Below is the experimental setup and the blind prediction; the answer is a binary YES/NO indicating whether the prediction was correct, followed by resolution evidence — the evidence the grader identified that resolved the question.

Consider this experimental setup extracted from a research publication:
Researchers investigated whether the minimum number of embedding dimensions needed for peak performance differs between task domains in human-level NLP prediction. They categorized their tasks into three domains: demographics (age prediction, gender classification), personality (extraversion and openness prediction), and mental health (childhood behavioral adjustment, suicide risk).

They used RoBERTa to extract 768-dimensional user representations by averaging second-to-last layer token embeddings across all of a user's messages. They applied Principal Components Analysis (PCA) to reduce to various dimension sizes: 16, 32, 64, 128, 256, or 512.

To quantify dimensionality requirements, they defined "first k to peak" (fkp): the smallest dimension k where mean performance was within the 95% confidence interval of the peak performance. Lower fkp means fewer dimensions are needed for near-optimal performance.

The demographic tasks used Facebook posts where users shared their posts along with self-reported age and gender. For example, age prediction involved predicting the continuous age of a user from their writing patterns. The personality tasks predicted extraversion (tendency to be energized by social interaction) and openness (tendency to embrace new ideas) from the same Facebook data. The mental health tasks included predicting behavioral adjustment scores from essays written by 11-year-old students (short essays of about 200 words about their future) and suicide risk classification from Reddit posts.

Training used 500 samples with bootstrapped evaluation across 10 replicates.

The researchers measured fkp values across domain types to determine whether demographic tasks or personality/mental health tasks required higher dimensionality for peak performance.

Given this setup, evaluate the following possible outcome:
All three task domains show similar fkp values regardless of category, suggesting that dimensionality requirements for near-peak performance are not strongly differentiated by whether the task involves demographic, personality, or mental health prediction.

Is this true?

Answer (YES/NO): NO